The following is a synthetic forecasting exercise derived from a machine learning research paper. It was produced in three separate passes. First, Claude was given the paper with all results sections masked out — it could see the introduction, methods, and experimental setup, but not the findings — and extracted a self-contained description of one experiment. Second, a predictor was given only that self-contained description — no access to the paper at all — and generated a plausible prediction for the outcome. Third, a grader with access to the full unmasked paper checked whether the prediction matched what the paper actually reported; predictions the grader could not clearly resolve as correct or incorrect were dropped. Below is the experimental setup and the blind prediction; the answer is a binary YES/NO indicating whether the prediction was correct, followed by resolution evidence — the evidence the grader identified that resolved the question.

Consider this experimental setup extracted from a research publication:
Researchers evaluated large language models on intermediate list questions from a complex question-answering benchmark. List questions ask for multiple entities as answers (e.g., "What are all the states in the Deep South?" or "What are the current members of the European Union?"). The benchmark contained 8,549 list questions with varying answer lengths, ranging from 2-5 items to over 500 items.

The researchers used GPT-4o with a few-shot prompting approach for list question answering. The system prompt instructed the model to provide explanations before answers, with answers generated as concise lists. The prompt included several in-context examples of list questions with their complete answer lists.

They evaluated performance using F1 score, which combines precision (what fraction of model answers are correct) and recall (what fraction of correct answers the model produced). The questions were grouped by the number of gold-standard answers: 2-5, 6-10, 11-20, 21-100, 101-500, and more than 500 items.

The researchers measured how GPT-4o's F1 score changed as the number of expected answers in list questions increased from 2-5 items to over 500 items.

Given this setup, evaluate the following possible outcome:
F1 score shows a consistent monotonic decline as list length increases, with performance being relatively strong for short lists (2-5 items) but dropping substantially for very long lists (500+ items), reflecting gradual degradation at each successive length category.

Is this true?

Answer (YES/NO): NO